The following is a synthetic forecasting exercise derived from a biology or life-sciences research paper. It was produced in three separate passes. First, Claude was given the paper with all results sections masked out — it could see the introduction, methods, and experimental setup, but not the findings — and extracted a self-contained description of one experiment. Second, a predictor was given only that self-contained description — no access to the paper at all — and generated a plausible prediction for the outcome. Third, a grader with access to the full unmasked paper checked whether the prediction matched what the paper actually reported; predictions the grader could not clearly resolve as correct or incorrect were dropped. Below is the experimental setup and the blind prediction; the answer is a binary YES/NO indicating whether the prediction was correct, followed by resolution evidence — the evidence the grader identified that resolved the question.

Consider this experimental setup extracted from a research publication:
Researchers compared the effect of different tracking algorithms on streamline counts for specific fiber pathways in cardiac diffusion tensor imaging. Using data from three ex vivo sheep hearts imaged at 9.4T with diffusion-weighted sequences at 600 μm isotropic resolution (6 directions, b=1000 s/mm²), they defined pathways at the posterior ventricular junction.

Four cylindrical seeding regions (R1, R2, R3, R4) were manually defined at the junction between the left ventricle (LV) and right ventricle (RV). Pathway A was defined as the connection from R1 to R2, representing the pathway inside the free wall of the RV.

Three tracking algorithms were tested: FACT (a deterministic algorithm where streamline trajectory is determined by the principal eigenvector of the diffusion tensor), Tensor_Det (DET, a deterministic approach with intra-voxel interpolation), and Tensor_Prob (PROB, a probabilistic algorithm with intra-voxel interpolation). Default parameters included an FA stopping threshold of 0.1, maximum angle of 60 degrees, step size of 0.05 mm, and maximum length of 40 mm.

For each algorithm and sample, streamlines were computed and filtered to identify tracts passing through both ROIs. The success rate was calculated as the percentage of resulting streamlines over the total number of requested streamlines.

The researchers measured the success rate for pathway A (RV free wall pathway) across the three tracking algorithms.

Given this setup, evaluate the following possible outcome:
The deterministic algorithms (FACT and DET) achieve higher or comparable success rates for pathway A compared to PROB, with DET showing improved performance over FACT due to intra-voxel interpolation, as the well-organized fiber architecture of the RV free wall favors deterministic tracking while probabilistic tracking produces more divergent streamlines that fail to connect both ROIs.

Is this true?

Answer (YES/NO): NO